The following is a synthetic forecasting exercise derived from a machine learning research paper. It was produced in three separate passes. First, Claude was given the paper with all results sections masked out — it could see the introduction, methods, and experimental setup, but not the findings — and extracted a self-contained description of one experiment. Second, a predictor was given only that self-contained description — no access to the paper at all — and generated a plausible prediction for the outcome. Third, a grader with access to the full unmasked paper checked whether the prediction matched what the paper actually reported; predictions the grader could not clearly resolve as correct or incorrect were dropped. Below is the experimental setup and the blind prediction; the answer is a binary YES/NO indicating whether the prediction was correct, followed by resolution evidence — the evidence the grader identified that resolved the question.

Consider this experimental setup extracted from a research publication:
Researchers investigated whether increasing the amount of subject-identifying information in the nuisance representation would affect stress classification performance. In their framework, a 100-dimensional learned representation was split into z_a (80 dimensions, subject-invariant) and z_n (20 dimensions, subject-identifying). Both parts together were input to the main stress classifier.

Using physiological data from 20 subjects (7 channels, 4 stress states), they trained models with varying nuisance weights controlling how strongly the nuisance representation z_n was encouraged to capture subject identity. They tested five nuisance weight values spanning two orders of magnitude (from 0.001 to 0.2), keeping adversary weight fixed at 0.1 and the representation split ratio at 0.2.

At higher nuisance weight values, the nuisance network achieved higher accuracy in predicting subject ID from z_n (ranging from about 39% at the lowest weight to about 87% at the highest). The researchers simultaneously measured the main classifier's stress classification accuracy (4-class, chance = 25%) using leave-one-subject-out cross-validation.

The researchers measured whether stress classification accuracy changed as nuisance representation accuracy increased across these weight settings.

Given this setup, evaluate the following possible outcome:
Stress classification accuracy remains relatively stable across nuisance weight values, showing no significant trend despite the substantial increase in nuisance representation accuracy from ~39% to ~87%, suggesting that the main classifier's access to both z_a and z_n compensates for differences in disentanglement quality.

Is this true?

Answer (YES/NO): YES